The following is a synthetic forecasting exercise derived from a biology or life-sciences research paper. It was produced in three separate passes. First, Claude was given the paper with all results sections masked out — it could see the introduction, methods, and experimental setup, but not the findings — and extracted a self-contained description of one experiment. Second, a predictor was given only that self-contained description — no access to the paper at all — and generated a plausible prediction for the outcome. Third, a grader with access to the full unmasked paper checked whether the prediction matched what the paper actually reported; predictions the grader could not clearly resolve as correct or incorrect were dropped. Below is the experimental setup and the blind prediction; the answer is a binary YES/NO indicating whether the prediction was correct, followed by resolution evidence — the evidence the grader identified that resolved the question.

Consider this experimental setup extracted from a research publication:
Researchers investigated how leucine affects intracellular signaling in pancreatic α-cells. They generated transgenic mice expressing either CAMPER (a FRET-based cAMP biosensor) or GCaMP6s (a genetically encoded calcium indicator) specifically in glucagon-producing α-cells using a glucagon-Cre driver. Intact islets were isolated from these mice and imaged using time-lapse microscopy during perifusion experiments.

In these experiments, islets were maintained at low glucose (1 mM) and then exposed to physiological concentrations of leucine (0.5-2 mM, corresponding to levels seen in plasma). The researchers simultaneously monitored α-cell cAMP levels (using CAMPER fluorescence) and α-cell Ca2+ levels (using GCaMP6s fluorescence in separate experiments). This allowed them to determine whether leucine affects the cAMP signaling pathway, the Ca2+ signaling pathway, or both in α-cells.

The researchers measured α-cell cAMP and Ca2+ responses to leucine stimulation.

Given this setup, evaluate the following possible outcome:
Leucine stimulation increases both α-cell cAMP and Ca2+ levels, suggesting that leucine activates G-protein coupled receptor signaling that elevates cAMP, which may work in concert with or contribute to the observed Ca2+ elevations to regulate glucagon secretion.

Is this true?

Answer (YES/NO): NO